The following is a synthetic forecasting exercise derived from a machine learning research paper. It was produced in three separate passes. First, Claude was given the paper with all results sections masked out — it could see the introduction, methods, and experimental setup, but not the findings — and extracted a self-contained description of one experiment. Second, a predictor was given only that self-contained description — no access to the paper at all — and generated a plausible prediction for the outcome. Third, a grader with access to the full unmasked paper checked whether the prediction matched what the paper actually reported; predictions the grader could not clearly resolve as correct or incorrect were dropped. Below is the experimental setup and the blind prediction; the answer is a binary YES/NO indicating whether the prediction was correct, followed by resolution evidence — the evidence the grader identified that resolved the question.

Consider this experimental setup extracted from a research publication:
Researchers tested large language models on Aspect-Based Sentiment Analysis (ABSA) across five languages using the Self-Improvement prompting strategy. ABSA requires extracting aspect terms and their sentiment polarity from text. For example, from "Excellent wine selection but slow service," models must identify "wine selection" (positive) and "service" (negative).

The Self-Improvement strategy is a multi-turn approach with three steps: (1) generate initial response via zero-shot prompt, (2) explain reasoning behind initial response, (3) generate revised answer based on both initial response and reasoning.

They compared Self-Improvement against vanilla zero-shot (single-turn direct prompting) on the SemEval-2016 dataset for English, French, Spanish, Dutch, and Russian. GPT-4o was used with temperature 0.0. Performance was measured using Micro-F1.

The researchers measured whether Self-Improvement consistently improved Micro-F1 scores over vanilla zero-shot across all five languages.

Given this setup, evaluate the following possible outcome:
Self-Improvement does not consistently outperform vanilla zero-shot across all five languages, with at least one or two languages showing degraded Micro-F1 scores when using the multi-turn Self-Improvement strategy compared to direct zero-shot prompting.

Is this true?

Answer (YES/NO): YES